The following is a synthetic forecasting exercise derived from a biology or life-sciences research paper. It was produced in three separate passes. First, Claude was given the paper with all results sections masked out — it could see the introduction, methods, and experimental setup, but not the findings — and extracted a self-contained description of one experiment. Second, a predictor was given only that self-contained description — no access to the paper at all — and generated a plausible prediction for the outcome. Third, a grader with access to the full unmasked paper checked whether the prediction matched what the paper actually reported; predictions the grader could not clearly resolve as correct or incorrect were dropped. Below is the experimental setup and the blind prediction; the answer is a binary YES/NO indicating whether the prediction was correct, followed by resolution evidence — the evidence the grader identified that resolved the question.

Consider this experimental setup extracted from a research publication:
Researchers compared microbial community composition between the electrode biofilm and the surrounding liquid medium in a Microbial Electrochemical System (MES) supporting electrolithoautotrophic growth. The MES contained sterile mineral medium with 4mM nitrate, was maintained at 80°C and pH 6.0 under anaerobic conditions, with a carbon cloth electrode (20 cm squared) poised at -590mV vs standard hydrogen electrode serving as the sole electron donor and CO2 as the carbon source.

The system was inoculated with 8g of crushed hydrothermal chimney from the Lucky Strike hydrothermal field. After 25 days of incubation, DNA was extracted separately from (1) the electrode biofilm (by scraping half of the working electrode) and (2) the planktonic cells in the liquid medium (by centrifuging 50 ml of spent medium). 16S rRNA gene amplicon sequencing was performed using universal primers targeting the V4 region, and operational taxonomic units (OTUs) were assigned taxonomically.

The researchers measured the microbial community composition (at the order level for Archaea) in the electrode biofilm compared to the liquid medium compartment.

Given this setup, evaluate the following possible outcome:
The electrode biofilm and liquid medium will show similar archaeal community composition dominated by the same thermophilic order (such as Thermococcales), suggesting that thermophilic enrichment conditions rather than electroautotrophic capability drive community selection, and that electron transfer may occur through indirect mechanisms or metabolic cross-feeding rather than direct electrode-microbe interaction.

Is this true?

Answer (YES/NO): NO